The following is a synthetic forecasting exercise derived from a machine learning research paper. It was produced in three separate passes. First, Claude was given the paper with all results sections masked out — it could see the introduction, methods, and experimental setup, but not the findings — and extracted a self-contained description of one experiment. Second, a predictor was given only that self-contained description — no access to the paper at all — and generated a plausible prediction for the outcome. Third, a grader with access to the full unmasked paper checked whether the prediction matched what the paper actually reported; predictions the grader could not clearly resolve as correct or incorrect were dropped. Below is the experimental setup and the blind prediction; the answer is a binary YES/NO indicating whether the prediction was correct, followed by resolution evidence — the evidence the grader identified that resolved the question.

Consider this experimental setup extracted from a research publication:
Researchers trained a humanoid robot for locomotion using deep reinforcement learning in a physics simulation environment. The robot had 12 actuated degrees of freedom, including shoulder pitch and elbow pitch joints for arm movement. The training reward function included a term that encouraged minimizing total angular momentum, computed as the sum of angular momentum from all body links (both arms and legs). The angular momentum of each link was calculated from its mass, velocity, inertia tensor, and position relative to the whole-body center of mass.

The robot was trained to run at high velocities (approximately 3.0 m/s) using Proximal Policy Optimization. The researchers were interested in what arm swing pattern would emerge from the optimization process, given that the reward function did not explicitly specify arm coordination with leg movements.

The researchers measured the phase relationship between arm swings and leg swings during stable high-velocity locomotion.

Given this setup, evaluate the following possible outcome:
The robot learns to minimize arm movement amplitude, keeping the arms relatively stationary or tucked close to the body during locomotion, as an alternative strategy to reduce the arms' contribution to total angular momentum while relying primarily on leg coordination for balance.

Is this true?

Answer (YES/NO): NO